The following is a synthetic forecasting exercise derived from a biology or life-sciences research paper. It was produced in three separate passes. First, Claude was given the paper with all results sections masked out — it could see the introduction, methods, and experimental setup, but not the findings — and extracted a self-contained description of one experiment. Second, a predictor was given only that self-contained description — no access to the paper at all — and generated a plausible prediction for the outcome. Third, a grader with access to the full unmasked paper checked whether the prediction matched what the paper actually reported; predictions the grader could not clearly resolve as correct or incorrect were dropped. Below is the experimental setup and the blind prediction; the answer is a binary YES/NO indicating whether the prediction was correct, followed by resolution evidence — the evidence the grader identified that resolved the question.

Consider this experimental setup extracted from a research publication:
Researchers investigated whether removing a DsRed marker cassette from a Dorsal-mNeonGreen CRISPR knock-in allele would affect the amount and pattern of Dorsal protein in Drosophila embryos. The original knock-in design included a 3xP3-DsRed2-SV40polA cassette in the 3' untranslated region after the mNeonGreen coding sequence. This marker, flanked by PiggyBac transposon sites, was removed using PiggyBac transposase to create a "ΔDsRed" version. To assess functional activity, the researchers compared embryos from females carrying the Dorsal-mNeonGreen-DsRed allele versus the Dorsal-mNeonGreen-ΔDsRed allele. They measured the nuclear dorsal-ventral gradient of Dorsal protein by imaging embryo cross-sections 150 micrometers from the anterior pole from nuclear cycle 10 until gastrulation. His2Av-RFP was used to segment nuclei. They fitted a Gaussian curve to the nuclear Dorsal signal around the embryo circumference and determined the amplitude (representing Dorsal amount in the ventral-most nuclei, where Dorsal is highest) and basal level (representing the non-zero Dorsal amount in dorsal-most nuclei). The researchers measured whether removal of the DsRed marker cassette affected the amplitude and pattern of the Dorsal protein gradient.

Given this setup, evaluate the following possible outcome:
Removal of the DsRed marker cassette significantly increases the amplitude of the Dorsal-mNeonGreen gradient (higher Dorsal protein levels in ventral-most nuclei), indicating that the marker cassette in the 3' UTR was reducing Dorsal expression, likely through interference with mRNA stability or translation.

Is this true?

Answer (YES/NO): YES